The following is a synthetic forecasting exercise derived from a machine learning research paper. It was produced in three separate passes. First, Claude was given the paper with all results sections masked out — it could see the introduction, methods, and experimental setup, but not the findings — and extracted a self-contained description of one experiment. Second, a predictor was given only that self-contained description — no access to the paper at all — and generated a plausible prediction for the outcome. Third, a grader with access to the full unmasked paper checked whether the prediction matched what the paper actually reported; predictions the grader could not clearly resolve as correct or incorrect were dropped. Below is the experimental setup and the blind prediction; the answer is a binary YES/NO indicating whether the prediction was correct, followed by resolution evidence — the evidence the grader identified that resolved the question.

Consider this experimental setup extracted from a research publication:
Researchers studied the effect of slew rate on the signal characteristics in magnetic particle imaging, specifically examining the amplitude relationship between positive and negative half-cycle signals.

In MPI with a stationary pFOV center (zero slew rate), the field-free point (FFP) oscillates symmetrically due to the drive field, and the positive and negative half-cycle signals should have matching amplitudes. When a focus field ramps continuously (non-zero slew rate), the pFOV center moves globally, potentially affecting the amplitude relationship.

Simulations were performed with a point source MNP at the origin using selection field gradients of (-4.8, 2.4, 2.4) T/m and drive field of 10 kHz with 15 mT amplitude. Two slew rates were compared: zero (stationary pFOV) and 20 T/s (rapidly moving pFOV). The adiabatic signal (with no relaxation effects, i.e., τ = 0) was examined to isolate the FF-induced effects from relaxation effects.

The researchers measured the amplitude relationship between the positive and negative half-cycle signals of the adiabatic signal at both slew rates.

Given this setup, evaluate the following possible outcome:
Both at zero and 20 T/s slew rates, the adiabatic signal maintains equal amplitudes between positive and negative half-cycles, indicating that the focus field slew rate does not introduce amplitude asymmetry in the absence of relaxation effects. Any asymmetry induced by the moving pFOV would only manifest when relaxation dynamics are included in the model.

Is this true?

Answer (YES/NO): NO